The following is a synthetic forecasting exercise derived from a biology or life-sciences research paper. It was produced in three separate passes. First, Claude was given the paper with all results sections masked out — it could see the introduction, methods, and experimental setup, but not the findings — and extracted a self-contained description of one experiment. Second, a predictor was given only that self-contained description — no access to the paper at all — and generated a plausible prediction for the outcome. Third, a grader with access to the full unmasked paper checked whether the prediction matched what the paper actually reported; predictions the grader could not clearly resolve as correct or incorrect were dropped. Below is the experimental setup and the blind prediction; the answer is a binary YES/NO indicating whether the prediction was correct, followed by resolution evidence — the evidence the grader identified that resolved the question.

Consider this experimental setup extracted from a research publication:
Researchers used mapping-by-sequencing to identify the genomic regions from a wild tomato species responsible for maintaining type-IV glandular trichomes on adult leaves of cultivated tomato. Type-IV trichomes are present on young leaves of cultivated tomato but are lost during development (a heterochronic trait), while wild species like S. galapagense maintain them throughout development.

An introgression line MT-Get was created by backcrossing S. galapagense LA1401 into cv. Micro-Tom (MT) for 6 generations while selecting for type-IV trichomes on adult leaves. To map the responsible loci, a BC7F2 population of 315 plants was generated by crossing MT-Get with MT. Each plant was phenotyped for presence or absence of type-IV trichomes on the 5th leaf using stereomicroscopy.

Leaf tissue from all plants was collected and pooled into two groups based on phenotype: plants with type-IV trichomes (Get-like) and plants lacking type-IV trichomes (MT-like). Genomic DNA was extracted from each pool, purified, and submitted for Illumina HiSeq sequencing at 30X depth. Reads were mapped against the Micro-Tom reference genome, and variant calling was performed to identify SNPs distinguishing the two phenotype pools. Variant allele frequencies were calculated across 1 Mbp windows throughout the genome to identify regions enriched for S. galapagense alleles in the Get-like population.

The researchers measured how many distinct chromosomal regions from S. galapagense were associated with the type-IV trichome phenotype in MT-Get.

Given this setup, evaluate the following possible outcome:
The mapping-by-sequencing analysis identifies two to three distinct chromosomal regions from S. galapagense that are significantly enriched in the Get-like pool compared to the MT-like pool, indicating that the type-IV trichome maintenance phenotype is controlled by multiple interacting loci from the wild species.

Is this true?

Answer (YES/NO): NO